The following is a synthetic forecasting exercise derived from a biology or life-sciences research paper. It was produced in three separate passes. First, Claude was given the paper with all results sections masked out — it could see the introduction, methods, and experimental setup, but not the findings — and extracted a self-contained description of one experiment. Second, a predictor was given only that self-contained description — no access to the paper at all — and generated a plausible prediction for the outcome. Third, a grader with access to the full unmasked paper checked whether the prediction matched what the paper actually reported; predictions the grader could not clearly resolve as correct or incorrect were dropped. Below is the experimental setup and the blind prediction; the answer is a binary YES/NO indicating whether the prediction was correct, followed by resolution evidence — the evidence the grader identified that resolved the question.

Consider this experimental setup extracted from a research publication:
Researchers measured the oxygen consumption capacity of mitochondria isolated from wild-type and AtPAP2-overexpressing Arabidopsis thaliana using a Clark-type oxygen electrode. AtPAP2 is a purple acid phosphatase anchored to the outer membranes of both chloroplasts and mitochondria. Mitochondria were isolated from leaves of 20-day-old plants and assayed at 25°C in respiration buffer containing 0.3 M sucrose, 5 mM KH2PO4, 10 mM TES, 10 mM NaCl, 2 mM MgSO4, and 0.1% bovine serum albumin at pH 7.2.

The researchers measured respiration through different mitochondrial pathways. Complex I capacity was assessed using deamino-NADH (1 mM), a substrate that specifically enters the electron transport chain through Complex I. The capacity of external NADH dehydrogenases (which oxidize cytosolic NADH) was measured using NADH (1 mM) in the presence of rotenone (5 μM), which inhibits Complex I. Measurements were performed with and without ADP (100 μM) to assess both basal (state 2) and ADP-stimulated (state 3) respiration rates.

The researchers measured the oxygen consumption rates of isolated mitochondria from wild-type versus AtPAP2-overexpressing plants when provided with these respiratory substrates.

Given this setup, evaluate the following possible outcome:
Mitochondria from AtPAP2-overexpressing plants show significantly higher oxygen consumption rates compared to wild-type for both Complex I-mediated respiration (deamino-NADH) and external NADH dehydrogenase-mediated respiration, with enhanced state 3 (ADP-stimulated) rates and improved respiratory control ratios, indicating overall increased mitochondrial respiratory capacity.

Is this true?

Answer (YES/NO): NO